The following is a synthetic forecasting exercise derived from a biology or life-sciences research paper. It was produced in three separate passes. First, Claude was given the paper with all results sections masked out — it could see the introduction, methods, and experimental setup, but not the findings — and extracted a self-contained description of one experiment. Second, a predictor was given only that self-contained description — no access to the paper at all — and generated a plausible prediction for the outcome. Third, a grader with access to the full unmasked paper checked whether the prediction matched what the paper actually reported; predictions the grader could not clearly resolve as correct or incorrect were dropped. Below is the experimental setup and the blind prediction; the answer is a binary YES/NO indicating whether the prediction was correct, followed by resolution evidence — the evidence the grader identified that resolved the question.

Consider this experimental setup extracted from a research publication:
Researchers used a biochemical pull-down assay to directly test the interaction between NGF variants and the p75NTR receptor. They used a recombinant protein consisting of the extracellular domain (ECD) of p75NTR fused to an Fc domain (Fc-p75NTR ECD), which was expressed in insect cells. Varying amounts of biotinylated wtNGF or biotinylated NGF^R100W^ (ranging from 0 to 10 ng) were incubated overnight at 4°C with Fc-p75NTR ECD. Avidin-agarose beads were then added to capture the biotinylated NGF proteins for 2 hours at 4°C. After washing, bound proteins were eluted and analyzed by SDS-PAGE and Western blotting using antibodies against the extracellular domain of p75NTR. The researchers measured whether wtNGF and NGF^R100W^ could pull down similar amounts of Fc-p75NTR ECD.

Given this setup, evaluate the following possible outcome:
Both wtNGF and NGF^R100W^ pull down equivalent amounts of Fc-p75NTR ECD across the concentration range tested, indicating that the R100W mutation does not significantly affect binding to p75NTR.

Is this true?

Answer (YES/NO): NO